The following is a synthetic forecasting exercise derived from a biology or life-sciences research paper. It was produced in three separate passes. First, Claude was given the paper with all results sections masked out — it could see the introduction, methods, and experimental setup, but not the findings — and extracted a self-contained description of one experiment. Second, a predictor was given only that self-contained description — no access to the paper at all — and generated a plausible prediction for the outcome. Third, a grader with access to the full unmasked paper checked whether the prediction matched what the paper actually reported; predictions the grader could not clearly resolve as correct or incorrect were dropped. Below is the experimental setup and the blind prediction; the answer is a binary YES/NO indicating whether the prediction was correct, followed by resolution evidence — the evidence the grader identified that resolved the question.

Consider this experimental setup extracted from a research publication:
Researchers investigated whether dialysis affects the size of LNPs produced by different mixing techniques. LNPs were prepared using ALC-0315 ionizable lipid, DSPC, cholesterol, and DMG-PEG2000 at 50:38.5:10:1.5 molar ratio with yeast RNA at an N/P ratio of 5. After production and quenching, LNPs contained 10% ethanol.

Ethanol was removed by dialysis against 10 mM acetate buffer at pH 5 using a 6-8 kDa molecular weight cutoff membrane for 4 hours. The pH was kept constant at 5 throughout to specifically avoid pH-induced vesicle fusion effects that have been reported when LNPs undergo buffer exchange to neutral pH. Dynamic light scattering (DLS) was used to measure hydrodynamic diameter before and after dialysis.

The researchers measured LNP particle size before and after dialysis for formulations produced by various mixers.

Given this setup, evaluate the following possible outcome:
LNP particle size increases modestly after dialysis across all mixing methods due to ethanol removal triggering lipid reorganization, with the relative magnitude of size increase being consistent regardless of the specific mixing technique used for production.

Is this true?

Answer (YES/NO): NO